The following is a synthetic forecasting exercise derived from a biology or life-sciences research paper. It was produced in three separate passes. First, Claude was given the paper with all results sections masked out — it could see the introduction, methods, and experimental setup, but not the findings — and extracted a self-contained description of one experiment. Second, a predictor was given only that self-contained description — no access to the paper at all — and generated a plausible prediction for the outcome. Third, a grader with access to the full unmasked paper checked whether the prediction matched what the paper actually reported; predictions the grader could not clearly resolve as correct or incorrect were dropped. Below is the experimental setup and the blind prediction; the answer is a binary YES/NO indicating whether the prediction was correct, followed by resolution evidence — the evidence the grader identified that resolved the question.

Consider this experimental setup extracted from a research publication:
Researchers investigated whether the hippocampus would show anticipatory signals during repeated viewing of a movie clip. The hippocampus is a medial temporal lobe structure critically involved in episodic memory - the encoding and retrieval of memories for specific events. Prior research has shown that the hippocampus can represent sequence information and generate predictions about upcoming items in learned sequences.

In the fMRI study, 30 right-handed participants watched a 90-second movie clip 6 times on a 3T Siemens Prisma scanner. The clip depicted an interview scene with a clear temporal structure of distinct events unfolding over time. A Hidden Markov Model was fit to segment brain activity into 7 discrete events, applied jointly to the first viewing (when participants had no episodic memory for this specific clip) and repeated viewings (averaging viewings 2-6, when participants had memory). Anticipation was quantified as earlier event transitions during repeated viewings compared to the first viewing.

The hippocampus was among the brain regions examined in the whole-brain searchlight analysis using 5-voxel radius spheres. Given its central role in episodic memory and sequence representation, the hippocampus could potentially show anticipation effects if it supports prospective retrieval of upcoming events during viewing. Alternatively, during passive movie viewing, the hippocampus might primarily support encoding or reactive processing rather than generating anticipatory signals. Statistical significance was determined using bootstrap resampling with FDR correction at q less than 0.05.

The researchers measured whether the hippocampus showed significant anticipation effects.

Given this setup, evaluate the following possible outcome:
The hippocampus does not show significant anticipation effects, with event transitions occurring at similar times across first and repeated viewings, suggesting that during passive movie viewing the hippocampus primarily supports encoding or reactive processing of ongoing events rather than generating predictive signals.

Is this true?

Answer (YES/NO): YES